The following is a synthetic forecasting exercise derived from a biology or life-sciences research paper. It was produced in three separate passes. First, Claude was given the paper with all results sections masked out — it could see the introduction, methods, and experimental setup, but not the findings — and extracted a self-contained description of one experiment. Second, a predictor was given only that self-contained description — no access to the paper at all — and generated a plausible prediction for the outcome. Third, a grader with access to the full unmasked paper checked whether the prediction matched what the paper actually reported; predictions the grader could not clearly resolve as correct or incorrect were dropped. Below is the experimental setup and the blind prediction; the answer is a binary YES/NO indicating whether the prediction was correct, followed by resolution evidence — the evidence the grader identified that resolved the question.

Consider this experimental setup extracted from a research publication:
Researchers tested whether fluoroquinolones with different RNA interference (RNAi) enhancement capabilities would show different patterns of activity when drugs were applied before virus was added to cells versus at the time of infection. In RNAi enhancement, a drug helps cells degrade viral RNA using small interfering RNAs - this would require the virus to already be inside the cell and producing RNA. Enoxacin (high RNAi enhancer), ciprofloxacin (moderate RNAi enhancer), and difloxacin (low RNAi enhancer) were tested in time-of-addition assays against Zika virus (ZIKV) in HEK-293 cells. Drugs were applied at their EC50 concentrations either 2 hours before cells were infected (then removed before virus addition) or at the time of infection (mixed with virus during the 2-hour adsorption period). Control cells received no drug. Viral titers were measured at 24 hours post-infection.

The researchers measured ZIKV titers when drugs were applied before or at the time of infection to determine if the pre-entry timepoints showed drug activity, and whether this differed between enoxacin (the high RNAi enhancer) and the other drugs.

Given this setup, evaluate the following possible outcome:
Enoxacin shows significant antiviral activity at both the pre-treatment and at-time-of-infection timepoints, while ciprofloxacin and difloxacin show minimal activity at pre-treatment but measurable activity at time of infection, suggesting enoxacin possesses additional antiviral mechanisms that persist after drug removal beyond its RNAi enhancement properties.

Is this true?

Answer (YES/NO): NO